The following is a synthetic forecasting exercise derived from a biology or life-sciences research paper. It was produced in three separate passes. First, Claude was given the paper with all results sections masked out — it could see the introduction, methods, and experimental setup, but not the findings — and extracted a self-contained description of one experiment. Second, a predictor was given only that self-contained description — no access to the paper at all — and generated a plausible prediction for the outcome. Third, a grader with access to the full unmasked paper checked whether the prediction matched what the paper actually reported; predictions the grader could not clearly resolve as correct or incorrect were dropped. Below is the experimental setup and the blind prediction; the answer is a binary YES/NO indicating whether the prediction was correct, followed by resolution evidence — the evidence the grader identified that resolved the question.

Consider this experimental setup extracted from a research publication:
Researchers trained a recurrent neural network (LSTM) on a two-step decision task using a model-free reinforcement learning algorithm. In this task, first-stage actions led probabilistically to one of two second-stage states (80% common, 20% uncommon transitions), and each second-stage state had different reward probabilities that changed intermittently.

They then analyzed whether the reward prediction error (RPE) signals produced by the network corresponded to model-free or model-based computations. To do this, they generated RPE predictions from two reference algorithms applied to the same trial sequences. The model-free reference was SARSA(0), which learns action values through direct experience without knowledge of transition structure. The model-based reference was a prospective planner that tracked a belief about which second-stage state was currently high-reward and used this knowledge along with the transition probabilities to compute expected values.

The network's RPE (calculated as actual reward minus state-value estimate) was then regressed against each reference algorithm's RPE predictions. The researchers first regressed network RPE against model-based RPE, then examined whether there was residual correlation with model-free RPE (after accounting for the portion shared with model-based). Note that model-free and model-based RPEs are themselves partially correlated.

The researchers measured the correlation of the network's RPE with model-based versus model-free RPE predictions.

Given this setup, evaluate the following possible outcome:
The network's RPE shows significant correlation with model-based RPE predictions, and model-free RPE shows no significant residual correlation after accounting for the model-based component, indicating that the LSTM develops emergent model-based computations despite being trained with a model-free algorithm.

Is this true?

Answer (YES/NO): YES